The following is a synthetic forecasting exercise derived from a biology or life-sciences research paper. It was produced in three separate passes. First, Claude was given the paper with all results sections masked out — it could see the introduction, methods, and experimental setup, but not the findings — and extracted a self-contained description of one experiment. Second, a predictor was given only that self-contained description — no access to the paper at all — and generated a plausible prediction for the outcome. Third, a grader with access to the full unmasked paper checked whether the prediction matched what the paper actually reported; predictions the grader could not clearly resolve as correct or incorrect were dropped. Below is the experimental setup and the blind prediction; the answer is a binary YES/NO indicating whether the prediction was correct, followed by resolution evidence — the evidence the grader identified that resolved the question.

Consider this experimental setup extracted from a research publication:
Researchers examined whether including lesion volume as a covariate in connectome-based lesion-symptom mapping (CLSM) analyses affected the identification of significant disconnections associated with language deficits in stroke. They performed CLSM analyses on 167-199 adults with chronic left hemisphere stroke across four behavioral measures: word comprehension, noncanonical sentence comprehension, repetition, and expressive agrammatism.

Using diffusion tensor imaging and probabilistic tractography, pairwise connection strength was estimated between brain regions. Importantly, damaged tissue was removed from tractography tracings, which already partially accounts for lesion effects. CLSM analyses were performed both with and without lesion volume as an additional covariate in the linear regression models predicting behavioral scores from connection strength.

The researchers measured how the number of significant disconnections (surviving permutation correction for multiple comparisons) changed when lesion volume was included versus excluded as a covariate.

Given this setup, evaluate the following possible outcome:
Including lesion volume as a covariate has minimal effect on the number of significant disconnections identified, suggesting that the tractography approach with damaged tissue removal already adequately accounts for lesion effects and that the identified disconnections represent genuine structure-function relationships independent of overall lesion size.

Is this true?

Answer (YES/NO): NO